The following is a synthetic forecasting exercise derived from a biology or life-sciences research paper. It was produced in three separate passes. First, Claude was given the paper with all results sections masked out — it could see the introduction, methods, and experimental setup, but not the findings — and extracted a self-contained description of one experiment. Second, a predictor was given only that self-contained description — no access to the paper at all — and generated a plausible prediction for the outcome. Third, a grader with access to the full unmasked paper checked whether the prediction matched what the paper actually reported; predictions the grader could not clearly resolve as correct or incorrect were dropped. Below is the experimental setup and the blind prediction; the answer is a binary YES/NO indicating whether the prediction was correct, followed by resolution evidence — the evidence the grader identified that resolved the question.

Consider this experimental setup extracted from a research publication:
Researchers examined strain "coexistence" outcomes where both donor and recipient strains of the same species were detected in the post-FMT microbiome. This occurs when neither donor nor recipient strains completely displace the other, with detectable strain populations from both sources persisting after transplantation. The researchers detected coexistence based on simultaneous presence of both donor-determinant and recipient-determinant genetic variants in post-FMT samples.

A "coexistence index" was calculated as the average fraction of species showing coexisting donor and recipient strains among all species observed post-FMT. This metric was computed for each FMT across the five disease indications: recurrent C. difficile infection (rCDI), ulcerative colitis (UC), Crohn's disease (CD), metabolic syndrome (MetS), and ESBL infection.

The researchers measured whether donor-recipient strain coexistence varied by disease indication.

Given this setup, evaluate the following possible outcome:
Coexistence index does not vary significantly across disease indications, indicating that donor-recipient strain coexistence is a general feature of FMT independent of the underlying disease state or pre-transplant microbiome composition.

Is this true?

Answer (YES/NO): NO